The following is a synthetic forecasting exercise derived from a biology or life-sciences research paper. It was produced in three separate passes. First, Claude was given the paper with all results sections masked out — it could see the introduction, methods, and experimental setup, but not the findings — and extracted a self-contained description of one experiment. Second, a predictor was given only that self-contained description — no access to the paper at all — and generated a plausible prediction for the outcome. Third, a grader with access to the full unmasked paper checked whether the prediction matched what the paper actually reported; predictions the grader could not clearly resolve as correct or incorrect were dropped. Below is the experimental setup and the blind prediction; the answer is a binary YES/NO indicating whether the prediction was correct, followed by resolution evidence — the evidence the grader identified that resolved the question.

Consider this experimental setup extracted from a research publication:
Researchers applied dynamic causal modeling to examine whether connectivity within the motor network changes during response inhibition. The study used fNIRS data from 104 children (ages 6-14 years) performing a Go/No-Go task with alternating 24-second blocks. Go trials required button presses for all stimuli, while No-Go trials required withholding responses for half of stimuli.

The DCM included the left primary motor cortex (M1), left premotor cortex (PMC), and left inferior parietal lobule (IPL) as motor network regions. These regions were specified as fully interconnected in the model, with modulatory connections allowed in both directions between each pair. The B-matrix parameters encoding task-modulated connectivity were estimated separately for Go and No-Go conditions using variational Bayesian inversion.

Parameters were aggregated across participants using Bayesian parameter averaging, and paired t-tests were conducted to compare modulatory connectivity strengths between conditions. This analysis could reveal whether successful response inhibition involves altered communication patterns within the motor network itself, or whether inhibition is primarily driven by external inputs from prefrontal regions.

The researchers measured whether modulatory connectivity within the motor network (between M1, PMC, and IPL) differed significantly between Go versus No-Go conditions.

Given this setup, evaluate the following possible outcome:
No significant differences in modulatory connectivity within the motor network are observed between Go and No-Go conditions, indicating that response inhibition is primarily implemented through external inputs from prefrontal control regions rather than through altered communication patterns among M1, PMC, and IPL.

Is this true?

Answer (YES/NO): NO